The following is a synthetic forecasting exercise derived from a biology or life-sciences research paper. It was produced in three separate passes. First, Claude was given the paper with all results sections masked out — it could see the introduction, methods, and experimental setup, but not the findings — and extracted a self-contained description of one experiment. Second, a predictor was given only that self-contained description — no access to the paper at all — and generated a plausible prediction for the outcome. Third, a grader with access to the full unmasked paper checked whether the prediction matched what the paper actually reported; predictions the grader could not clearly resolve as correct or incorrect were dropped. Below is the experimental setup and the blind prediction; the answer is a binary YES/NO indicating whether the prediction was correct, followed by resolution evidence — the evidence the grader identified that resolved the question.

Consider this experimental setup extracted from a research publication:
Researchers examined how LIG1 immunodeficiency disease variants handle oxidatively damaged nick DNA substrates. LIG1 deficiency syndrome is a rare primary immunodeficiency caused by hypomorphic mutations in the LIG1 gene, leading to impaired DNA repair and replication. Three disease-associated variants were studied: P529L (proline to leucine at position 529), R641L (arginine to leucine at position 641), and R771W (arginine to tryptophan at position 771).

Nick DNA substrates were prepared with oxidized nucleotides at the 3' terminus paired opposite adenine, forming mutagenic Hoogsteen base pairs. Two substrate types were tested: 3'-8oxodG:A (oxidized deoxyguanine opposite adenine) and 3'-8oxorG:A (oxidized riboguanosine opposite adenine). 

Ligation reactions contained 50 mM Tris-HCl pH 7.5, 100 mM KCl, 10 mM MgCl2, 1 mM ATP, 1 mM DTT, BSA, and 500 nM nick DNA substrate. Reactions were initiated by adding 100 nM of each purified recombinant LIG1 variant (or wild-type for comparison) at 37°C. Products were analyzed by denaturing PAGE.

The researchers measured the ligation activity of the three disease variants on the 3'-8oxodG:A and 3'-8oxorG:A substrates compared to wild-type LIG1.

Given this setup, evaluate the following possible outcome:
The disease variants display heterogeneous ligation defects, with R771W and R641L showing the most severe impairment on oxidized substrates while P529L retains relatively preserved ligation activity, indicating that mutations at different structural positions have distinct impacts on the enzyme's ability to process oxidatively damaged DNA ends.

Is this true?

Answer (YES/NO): NO